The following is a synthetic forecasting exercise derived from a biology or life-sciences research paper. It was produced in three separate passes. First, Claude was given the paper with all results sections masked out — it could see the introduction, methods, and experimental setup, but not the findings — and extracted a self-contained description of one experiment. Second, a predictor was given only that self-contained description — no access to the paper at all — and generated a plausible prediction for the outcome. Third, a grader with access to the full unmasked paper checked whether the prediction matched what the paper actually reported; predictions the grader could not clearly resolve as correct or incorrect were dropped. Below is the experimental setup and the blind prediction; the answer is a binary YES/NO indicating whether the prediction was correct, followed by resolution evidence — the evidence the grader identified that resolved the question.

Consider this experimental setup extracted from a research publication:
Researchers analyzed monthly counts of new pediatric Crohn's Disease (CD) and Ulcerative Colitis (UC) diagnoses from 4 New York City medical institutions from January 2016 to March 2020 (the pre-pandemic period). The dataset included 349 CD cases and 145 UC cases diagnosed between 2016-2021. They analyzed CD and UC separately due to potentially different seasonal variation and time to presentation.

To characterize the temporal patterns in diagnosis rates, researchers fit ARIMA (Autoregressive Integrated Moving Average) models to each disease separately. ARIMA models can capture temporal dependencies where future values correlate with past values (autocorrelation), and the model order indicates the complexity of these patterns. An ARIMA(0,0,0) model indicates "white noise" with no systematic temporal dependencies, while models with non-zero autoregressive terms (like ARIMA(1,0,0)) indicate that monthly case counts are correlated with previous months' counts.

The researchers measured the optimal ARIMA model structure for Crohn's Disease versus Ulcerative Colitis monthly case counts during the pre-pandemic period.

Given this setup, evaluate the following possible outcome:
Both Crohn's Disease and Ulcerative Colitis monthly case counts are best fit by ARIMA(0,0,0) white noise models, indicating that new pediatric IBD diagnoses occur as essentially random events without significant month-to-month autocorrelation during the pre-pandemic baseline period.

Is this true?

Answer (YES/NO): NO